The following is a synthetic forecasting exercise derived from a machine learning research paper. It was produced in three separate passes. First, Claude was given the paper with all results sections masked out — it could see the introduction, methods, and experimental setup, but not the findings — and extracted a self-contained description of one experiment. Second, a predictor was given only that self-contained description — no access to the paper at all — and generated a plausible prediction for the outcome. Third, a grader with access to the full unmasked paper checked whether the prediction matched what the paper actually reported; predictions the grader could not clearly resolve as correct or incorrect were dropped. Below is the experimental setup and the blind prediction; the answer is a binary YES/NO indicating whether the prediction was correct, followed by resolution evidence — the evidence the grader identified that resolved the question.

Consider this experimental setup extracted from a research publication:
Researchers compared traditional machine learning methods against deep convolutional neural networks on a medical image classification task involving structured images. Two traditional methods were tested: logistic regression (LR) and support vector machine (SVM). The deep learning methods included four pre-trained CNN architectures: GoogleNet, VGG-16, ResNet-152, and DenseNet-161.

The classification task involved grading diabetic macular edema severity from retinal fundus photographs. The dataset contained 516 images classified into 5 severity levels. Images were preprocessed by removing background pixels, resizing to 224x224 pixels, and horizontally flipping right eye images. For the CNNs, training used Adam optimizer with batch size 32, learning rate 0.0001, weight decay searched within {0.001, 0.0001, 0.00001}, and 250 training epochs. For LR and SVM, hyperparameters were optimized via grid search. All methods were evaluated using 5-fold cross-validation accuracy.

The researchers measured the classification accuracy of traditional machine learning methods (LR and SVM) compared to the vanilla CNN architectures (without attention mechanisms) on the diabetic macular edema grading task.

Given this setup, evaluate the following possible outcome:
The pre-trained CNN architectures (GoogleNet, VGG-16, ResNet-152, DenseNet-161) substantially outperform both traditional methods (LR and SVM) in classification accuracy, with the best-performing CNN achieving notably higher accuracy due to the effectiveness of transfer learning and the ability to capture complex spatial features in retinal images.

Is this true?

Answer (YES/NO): YES